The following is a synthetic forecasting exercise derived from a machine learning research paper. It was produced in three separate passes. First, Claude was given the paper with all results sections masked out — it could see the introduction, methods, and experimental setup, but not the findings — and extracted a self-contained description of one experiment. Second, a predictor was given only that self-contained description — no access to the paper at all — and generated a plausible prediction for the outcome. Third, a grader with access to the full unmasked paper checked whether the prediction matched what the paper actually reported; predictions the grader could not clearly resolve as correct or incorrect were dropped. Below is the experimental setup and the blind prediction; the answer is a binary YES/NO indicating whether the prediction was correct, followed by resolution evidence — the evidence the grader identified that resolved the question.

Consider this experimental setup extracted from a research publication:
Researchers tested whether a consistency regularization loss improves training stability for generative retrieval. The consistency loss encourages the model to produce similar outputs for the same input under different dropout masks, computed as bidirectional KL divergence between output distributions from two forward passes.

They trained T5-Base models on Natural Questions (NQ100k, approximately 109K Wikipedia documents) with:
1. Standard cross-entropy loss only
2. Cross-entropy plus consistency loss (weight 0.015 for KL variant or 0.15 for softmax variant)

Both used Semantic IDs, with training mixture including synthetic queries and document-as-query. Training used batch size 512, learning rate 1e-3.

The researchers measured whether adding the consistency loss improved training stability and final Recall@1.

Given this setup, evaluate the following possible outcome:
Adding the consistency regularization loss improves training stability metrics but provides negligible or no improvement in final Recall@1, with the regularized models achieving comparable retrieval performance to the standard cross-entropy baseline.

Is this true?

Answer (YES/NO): NO